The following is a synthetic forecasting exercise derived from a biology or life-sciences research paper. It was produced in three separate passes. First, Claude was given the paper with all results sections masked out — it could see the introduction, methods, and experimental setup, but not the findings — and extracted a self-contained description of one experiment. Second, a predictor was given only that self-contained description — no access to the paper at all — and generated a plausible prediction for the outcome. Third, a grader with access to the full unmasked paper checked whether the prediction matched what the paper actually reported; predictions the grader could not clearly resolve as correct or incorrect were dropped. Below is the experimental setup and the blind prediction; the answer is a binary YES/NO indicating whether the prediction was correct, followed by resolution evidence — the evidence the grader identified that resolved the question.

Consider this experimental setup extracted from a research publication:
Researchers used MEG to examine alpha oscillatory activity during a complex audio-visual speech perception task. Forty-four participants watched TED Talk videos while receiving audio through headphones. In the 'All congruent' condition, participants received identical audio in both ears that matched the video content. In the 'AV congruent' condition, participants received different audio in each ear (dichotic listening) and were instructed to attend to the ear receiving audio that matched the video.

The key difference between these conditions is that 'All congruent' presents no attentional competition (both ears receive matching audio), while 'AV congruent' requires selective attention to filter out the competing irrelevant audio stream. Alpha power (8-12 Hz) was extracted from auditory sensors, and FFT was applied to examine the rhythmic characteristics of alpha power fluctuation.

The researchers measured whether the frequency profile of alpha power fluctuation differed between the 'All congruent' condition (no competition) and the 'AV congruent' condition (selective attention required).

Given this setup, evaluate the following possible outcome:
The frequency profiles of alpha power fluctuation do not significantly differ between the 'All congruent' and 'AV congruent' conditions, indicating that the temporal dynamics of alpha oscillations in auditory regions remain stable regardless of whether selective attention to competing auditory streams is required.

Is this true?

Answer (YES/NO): YES